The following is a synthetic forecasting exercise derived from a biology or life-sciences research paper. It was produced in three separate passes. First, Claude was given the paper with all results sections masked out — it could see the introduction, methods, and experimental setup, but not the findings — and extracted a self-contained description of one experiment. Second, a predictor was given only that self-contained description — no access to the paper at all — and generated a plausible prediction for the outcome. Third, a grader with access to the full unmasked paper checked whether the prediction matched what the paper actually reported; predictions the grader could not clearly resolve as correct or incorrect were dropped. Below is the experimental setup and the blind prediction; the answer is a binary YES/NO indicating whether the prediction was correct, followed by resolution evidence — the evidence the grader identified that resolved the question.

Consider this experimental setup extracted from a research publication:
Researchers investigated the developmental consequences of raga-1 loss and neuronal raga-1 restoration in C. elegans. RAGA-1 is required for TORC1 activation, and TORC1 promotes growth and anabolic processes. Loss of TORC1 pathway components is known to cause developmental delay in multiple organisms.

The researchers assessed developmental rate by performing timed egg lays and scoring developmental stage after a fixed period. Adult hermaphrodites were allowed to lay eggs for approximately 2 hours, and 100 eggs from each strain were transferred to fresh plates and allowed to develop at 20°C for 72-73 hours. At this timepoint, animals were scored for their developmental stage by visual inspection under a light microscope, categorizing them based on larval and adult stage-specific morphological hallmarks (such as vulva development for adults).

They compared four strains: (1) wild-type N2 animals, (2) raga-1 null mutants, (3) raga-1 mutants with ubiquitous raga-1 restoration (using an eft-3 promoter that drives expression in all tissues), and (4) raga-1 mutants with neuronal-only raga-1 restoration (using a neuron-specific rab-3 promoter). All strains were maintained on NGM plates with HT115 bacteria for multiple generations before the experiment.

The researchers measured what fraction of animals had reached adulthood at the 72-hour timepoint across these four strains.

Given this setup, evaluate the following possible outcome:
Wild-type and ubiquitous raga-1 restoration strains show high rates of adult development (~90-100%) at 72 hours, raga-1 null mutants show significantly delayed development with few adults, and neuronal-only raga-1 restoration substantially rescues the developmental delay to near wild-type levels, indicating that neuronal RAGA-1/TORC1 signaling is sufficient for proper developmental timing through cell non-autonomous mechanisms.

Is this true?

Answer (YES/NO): NO